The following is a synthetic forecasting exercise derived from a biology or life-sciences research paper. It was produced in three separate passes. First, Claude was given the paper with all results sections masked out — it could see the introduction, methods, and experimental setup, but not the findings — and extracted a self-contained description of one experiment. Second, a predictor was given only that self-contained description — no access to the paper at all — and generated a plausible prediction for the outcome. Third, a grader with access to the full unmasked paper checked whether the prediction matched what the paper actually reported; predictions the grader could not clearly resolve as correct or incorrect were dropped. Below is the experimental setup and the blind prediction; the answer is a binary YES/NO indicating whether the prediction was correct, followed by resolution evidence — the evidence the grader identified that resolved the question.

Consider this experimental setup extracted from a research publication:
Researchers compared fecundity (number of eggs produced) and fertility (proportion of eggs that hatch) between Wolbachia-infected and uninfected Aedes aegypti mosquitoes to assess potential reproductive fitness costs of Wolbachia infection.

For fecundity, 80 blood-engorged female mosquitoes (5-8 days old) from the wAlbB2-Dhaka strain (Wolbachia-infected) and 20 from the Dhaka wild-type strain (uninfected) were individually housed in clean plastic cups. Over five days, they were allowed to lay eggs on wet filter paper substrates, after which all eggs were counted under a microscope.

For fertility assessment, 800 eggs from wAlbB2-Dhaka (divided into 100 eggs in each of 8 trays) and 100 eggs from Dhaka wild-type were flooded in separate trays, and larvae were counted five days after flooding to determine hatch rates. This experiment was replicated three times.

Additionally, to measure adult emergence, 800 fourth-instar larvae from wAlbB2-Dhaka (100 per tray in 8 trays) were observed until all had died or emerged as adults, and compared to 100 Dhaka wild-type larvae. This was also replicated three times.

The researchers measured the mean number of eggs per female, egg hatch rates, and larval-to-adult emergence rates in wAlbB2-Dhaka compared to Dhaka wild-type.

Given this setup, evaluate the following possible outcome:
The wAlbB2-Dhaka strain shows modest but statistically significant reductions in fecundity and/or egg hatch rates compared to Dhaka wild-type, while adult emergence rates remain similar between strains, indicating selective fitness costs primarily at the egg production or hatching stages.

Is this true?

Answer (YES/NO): NO